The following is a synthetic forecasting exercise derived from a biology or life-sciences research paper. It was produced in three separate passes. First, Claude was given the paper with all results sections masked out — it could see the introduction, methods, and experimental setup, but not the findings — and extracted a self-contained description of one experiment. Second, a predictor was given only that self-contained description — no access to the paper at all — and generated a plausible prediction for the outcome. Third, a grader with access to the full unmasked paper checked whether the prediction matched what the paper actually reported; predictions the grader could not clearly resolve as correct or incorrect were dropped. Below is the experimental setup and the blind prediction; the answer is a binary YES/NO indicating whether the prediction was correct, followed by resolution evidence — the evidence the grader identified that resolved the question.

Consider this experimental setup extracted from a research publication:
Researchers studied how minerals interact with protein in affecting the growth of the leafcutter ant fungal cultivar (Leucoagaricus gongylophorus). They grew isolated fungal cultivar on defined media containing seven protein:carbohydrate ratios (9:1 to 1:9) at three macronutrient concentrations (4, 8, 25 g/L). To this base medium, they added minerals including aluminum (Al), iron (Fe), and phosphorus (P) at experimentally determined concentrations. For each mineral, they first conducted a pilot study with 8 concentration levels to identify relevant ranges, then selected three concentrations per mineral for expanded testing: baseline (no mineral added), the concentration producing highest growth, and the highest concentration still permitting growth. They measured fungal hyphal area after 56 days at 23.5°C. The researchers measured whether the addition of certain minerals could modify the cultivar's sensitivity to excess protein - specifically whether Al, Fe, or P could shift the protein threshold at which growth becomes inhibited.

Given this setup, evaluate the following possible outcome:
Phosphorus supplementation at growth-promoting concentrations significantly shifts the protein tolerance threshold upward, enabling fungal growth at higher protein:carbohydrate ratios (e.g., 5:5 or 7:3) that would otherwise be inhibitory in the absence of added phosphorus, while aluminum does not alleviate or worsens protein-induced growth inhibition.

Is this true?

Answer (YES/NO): NO